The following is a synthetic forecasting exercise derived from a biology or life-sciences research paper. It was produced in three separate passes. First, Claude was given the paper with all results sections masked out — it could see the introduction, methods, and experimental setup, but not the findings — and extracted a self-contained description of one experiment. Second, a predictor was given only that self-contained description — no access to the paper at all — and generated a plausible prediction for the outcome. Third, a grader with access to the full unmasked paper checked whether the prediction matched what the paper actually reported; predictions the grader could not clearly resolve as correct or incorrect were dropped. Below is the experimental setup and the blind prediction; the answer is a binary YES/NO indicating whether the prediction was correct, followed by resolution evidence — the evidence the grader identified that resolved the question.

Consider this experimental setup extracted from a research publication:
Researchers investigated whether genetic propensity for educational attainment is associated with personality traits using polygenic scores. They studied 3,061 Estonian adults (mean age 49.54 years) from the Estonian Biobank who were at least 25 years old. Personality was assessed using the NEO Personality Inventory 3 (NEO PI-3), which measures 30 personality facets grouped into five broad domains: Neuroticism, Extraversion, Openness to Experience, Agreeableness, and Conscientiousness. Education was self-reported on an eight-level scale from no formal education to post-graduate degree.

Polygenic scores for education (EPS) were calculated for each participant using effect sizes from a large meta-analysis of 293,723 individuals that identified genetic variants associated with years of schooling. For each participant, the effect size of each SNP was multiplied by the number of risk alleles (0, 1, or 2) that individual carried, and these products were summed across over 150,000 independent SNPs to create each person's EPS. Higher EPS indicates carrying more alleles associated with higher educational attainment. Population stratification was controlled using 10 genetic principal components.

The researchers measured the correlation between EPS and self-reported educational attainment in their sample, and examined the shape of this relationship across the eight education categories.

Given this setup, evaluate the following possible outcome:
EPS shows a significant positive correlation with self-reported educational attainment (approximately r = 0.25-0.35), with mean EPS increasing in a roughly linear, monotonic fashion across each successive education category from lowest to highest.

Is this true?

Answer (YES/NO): NO